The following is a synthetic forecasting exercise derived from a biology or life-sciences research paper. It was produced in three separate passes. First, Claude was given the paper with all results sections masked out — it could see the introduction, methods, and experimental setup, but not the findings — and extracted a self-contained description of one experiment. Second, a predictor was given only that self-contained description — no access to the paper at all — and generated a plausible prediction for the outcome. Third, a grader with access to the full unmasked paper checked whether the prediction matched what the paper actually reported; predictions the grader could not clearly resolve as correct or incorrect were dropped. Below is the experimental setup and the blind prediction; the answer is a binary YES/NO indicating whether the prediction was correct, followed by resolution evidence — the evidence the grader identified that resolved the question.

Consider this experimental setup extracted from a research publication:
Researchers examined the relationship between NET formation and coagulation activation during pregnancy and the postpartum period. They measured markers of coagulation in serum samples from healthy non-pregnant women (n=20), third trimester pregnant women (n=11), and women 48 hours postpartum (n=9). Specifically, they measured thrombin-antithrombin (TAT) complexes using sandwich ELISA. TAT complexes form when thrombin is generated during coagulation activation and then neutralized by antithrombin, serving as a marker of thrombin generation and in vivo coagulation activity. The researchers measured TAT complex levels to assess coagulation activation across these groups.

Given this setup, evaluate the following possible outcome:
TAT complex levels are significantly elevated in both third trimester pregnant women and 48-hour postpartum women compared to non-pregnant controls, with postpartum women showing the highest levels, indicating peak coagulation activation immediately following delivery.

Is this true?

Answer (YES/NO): NO